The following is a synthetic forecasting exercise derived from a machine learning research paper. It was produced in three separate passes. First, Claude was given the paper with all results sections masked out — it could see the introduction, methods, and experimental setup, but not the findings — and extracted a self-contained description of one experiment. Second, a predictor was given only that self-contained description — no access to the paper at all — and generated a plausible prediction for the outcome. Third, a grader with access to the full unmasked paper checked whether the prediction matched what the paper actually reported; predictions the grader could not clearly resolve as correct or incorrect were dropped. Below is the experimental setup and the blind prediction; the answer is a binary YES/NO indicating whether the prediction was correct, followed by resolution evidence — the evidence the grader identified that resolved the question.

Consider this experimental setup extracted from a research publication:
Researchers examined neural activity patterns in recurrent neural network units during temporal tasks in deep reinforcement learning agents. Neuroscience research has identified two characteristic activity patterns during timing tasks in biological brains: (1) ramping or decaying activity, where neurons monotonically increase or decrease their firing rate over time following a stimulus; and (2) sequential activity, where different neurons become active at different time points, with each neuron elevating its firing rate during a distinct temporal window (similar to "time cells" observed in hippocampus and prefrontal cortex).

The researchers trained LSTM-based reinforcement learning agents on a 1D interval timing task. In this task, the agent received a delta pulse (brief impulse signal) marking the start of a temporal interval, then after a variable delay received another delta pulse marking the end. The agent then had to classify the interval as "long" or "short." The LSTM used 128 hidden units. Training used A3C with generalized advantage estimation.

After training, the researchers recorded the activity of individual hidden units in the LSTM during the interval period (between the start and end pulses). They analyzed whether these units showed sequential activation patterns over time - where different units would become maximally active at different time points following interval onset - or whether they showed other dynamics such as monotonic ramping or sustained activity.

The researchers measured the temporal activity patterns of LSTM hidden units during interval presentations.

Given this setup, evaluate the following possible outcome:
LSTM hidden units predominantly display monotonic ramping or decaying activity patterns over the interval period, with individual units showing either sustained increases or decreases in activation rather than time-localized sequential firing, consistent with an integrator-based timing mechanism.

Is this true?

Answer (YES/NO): NO